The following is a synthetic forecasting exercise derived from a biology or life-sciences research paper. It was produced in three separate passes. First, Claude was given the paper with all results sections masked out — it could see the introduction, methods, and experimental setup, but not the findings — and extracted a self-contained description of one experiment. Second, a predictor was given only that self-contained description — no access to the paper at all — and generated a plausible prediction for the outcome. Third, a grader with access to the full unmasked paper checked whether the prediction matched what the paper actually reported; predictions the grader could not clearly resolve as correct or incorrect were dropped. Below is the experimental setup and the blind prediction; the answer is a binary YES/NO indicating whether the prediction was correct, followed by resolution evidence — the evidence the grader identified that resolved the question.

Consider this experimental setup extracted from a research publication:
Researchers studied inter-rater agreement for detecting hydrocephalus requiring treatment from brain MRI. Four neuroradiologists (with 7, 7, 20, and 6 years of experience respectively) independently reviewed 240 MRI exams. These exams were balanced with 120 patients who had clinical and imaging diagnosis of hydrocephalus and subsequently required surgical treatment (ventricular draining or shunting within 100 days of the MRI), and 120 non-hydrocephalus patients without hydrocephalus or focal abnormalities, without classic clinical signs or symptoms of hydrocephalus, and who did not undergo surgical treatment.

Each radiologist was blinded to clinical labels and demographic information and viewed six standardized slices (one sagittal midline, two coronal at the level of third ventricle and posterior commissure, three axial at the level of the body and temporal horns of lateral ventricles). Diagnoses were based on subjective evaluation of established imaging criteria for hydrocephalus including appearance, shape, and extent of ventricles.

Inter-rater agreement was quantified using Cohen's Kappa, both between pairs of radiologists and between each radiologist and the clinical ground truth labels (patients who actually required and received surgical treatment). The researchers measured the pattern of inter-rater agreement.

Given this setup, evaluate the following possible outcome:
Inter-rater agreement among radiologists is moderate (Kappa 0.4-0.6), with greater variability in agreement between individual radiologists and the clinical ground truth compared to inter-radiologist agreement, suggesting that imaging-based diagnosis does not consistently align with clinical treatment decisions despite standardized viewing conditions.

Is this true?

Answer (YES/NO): NO